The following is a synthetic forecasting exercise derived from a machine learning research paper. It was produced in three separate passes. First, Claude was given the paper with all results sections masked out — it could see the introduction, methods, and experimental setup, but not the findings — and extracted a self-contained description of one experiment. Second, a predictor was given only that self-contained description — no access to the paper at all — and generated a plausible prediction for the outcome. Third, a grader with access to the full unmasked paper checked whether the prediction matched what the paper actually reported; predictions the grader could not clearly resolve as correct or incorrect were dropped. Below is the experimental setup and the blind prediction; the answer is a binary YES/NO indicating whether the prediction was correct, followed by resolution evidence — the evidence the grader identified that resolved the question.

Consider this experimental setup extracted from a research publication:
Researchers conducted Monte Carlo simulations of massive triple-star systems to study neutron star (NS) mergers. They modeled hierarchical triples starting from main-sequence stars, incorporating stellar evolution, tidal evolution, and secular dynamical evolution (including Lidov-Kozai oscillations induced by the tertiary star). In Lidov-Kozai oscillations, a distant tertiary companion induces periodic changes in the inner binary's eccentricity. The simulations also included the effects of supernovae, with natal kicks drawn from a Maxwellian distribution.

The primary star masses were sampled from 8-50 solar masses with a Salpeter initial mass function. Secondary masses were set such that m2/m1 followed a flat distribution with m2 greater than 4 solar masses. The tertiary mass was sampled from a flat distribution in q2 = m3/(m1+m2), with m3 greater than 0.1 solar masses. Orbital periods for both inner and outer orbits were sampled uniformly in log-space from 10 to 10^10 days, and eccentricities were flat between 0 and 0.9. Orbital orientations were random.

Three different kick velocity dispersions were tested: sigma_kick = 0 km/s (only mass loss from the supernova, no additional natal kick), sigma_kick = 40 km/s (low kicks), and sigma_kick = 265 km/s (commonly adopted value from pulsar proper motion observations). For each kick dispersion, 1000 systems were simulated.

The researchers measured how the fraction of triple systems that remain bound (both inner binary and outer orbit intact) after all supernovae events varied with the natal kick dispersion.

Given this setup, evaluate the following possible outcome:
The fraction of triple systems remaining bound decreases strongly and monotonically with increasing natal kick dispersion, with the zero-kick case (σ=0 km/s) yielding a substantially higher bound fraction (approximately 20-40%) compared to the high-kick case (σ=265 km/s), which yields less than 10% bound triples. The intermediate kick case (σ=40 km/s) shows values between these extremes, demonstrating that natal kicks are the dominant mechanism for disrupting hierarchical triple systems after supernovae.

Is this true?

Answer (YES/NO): NO